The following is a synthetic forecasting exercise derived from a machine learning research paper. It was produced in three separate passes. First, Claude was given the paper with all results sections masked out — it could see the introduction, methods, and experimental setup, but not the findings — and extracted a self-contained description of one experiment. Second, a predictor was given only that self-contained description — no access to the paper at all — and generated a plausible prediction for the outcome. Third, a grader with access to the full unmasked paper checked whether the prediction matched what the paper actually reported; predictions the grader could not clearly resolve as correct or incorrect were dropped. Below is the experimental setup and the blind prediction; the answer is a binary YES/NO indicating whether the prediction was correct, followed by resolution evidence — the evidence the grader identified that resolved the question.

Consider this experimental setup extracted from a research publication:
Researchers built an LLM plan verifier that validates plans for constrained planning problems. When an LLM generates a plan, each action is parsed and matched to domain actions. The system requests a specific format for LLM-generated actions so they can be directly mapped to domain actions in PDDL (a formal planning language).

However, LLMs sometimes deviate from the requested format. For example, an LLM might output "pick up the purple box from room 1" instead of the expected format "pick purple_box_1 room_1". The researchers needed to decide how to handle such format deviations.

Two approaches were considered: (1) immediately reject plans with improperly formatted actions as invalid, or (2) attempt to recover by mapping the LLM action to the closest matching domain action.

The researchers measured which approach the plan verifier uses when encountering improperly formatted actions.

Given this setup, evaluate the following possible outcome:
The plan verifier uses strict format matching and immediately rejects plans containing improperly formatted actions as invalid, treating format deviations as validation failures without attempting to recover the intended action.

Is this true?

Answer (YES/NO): NO